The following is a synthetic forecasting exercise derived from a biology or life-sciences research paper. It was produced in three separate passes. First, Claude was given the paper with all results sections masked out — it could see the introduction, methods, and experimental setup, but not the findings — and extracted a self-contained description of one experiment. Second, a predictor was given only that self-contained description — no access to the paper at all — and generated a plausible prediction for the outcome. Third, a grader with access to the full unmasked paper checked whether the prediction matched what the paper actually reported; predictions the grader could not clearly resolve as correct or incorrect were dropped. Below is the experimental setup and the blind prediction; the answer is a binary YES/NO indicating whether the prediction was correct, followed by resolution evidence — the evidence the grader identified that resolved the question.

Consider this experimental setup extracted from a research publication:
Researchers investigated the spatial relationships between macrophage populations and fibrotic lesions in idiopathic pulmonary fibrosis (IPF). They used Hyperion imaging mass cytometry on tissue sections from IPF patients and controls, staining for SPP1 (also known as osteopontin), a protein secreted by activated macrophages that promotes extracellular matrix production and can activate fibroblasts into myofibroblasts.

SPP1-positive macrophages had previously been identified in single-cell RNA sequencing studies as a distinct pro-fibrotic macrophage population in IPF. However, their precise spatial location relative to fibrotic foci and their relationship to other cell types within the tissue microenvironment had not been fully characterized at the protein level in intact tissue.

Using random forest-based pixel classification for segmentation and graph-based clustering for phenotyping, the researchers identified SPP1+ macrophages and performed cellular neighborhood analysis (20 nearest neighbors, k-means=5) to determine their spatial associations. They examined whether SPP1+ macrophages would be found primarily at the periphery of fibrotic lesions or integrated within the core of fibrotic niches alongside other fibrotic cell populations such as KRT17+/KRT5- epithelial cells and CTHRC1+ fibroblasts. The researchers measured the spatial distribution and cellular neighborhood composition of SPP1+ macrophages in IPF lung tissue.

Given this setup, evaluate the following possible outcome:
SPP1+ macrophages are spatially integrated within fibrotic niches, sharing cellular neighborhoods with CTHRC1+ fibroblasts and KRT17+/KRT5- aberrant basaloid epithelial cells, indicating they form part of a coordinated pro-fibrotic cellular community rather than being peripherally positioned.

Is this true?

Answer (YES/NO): NO